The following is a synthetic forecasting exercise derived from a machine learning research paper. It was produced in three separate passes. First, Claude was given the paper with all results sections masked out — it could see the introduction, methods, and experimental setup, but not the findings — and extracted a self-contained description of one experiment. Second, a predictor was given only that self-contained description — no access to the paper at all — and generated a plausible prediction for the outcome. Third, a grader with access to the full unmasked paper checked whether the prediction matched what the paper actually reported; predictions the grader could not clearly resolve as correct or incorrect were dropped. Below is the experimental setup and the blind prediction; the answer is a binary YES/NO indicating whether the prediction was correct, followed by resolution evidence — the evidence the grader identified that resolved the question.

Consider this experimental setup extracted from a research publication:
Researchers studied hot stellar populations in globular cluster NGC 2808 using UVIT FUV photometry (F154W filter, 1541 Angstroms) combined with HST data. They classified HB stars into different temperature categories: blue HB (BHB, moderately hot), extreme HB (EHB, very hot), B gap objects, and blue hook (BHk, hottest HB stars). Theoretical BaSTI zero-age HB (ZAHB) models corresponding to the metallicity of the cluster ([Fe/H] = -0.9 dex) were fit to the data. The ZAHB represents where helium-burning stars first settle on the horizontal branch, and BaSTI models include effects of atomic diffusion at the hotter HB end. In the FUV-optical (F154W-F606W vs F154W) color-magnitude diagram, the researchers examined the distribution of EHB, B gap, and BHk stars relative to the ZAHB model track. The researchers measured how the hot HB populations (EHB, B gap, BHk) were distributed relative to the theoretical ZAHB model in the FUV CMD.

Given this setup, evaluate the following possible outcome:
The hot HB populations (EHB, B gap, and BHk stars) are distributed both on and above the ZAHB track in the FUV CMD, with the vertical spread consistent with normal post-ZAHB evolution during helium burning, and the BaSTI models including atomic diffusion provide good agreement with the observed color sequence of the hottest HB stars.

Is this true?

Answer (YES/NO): NO